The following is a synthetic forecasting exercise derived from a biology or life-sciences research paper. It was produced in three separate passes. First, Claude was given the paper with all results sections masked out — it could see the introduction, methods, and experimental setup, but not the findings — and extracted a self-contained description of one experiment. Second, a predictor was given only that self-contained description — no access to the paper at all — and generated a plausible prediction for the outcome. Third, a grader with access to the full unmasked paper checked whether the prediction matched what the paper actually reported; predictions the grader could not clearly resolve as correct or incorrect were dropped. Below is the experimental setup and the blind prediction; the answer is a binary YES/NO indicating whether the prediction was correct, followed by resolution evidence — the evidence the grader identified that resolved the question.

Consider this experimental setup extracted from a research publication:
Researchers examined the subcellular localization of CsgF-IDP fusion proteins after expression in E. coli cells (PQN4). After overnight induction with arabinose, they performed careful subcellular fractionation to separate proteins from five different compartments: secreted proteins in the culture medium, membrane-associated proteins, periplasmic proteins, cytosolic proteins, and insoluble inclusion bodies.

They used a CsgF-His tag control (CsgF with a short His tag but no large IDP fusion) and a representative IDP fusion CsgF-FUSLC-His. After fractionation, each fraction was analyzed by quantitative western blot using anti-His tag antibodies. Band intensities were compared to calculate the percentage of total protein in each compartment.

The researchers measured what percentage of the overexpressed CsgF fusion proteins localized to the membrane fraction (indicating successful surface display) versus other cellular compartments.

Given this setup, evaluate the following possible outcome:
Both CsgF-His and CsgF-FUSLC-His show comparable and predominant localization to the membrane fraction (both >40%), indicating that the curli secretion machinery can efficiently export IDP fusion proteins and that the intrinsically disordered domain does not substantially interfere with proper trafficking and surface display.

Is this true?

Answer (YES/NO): NO